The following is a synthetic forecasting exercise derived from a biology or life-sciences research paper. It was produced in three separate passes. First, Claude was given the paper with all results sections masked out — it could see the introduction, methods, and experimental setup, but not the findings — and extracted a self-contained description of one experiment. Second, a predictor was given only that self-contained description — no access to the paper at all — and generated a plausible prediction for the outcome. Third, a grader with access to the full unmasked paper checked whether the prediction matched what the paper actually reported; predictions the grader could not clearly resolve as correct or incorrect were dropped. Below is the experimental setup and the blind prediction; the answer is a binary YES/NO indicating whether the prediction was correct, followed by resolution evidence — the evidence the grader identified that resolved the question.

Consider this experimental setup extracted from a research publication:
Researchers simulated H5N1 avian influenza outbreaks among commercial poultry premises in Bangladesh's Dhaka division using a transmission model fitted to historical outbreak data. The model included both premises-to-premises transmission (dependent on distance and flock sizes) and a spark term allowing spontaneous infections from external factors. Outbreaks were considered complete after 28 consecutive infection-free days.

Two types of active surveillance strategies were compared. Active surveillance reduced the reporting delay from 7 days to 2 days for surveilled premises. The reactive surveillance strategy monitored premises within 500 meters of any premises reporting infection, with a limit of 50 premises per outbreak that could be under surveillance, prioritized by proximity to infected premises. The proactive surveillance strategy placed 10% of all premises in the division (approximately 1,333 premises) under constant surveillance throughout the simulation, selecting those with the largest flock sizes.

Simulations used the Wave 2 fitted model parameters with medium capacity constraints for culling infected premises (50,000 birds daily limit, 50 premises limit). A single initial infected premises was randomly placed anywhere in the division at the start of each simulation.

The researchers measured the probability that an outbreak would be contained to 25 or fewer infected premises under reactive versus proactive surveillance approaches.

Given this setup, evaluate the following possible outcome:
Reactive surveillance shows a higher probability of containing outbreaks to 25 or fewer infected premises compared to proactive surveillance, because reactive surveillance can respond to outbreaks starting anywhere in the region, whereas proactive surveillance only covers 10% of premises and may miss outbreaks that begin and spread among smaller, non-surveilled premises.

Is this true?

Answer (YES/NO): NO